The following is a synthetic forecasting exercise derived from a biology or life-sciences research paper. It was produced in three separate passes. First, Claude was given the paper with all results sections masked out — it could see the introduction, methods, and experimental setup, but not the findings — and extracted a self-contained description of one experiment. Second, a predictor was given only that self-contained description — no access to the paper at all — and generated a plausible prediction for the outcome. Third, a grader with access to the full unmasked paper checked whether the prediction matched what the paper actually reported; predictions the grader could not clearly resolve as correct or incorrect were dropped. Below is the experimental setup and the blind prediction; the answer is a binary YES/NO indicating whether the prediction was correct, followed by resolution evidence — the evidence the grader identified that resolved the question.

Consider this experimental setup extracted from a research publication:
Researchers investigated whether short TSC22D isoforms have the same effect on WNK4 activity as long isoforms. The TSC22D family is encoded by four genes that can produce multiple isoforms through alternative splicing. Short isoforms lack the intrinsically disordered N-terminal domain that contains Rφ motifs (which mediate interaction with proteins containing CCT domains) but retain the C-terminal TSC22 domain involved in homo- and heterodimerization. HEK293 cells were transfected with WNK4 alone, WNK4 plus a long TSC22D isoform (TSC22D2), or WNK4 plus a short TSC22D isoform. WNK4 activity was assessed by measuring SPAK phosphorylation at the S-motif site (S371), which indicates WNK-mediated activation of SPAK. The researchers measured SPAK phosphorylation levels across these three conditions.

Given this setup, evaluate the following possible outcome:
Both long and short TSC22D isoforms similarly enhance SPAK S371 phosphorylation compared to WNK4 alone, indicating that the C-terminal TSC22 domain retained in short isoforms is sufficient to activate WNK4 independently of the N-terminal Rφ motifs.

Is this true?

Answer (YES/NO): NO